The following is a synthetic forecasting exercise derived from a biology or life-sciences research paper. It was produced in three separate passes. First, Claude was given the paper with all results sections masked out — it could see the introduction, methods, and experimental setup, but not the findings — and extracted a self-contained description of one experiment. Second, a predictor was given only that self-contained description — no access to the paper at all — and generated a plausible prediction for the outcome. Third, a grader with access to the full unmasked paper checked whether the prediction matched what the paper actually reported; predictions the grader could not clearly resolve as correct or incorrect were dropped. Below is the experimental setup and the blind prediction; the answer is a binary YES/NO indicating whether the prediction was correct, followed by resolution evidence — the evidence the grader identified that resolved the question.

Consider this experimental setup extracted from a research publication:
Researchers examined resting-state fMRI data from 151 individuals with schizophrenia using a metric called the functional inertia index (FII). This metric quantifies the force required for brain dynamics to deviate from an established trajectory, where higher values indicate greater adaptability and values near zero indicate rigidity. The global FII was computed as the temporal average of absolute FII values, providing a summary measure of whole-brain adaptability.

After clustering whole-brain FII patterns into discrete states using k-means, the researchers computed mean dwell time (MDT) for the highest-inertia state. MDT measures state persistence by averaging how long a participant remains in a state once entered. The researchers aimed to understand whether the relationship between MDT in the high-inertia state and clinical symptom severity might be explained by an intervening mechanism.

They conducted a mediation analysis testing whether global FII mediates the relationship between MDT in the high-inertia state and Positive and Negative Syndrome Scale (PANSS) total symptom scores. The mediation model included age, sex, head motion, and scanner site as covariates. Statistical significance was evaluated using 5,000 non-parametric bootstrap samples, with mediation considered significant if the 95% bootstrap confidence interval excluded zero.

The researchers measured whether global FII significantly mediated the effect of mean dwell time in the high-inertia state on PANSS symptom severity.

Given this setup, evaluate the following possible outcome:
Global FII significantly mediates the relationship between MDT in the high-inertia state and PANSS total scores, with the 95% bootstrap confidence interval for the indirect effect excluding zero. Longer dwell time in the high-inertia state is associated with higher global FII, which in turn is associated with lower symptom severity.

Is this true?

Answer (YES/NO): NO